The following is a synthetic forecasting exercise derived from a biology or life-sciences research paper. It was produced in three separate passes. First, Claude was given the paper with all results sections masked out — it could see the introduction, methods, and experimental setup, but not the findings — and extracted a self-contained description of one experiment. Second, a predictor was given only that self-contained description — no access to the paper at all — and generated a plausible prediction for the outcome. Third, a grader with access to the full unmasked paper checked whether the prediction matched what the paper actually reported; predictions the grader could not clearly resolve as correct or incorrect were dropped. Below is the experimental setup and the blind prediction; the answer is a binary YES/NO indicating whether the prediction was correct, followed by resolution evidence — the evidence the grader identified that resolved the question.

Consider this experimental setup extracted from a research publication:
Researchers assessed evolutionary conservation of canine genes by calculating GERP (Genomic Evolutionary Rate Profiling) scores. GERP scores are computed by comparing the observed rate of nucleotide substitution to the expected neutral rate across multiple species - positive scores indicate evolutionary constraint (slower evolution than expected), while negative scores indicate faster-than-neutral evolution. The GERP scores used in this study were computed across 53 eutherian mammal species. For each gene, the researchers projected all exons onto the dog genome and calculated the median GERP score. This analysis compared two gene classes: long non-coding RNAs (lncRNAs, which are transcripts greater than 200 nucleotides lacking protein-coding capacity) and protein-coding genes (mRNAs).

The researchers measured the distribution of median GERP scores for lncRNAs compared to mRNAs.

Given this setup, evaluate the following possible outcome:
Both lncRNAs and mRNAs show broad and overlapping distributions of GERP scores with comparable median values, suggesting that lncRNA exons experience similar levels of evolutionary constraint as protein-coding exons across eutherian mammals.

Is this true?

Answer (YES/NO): NO